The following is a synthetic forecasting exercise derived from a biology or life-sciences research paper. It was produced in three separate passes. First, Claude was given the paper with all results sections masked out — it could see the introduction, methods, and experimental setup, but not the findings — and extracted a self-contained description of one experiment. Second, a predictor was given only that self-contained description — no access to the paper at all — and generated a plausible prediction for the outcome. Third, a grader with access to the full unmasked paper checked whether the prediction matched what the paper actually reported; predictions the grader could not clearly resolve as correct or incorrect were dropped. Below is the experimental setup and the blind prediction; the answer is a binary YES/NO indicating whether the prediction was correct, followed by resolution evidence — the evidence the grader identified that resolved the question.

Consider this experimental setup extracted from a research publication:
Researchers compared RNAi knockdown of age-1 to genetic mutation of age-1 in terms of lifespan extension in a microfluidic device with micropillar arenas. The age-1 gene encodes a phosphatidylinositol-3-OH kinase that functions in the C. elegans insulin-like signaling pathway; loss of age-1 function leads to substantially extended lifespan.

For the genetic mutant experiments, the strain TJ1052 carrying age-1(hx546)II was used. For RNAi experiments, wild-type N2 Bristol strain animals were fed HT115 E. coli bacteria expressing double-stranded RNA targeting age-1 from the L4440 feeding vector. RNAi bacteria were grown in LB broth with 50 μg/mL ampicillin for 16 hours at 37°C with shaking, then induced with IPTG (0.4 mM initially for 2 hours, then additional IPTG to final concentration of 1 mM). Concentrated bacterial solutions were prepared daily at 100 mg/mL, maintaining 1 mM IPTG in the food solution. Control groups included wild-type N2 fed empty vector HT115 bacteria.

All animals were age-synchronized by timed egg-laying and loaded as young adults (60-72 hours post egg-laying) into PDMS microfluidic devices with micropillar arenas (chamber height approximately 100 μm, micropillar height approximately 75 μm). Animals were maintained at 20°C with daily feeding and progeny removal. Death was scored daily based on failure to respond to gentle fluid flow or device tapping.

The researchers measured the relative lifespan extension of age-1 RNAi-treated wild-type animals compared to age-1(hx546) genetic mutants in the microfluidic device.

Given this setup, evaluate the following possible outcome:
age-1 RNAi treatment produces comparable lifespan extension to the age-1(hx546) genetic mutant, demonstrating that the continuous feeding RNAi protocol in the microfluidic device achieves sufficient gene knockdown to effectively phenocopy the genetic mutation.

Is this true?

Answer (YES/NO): NO